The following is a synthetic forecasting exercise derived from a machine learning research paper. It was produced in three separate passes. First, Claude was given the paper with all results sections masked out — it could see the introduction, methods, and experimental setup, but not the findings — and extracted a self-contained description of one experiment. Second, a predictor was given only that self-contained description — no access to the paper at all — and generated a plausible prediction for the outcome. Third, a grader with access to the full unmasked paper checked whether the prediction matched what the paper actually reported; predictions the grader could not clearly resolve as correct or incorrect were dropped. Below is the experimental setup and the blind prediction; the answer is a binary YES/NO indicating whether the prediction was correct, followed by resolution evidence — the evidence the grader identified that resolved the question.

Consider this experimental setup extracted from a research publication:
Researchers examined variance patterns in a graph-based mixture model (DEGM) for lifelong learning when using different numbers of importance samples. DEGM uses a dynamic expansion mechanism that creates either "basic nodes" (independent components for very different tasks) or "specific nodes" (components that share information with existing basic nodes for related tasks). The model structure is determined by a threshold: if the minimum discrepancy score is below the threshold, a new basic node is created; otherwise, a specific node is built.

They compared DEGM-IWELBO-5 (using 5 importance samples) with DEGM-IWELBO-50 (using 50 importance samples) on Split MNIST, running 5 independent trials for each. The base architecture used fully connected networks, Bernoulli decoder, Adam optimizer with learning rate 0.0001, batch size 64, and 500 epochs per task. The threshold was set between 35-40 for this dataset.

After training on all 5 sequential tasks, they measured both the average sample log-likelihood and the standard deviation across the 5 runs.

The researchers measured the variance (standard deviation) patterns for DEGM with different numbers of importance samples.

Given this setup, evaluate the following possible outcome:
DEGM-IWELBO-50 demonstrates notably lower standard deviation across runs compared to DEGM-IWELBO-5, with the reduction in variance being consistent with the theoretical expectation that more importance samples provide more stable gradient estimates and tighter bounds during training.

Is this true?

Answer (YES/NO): NO